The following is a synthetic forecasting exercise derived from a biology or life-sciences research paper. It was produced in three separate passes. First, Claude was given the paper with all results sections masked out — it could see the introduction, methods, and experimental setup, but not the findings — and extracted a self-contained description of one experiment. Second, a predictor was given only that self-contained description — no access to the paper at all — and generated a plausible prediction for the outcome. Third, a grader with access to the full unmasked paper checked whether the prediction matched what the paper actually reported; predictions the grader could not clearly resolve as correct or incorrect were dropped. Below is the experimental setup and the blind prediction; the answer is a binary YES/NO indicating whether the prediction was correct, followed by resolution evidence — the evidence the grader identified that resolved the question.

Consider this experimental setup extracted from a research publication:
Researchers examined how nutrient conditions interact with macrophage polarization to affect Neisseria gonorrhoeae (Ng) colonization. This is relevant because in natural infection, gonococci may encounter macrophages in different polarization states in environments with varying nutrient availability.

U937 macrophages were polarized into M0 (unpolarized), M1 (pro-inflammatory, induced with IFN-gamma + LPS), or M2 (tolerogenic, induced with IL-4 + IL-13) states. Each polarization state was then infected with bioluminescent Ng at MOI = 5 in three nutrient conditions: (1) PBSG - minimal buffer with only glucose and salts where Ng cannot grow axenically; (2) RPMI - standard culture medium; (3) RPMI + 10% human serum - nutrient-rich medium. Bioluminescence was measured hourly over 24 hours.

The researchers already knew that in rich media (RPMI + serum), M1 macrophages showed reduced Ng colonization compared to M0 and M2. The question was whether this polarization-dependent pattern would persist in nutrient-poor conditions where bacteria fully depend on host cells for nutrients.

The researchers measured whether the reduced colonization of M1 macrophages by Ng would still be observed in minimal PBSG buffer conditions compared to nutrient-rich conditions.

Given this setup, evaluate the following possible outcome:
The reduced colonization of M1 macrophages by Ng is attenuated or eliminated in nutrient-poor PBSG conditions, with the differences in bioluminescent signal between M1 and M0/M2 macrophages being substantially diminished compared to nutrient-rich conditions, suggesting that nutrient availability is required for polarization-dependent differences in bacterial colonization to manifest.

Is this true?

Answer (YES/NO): NO